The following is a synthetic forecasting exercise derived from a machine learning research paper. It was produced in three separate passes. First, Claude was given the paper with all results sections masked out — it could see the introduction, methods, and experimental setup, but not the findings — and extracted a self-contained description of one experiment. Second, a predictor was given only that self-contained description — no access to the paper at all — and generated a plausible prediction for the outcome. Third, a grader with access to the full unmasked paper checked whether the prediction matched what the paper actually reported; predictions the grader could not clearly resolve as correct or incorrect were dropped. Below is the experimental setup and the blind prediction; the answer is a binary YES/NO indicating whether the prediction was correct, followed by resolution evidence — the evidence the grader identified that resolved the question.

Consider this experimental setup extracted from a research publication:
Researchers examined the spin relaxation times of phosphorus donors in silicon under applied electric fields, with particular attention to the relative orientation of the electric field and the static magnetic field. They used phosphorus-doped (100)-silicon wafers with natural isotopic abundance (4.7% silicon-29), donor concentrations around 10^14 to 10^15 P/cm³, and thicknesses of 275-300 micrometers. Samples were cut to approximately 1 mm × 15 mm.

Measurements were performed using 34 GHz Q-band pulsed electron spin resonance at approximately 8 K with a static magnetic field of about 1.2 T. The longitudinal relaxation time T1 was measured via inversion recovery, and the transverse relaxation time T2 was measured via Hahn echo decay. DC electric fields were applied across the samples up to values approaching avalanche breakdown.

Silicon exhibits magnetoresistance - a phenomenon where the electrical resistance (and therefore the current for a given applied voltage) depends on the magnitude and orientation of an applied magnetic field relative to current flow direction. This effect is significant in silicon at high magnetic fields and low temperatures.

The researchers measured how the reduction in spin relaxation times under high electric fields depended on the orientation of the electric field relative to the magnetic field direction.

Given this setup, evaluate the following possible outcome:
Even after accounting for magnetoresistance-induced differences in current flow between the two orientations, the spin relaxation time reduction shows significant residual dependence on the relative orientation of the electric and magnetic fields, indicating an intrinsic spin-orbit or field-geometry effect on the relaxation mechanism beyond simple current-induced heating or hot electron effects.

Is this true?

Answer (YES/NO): NO